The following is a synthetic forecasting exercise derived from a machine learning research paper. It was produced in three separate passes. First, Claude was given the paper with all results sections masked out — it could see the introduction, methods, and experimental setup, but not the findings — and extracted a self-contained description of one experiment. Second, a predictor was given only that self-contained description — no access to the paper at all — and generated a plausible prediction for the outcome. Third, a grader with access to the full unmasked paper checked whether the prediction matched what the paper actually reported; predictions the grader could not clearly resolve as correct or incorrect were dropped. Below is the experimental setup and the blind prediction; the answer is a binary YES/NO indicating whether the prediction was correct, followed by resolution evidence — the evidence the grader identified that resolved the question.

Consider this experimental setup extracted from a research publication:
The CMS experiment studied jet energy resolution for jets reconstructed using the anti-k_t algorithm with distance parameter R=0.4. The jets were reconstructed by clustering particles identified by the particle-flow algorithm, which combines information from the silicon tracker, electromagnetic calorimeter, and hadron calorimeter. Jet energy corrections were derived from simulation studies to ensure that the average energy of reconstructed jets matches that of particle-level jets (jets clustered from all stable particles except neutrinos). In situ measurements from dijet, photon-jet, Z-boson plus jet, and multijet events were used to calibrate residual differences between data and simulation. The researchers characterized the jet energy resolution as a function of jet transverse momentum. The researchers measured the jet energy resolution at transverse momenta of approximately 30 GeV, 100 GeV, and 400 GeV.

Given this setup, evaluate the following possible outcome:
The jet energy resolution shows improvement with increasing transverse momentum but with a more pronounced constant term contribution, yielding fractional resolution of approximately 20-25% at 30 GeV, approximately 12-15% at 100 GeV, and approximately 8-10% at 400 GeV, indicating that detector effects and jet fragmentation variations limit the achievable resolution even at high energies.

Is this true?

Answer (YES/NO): NO